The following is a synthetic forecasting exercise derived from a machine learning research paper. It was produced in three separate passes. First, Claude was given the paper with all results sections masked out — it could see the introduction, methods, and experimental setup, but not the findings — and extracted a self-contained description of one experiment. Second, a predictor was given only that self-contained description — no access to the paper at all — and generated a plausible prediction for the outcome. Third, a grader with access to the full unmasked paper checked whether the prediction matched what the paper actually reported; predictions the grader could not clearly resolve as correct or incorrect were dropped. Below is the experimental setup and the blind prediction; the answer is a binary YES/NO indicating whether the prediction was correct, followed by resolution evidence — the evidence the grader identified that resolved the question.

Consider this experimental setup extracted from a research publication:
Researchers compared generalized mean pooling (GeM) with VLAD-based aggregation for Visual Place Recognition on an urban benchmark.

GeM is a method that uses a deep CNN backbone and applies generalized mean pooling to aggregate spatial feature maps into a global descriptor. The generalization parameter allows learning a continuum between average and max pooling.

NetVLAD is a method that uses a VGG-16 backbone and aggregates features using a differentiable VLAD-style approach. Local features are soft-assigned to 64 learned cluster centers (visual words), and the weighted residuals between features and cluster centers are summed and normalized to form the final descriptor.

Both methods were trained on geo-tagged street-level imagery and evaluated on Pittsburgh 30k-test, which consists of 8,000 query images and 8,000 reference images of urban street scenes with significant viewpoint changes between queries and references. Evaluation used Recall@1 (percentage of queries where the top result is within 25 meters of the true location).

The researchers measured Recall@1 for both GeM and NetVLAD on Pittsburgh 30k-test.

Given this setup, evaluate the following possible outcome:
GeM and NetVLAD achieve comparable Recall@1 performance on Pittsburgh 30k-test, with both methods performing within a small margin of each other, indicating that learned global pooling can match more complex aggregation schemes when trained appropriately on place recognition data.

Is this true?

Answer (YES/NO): NO